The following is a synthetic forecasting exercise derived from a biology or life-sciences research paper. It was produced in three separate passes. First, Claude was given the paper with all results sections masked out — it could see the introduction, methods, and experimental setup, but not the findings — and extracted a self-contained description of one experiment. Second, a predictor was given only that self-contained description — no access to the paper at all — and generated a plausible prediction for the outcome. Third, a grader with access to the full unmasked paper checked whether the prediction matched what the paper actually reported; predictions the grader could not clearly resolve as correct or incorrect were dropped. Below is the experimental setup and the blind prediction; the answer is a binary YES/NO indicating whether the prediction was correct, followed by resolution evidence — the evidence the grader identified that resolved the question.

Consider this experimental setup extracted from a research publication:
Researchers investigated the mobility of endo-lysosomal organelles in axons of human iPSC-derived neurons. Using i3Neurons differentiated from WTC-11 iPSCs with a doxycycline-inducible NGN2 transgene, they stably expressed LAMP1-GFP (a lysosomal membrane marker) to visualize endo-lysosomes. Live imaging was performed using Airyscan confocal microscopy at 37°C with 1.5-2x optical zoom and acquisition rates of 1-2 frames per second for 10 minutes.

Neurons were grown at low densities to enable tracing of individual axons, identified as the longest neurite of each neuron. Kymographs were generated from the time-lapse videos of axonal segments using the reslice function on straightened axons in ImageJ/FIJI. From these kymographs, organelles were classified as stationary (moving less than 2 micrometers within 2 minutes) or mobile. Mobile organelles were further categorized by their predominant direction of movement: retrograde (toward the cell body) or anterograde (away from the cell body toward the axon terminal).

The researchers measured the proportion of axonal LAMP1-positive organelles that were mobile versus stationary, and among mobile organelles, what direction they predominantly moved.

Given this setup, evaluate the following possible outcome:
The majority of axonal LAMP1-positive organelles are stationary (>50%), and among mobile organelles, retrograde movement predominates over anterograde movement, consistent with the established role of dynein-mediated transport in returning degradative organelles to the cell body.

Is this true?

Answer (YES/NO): NO